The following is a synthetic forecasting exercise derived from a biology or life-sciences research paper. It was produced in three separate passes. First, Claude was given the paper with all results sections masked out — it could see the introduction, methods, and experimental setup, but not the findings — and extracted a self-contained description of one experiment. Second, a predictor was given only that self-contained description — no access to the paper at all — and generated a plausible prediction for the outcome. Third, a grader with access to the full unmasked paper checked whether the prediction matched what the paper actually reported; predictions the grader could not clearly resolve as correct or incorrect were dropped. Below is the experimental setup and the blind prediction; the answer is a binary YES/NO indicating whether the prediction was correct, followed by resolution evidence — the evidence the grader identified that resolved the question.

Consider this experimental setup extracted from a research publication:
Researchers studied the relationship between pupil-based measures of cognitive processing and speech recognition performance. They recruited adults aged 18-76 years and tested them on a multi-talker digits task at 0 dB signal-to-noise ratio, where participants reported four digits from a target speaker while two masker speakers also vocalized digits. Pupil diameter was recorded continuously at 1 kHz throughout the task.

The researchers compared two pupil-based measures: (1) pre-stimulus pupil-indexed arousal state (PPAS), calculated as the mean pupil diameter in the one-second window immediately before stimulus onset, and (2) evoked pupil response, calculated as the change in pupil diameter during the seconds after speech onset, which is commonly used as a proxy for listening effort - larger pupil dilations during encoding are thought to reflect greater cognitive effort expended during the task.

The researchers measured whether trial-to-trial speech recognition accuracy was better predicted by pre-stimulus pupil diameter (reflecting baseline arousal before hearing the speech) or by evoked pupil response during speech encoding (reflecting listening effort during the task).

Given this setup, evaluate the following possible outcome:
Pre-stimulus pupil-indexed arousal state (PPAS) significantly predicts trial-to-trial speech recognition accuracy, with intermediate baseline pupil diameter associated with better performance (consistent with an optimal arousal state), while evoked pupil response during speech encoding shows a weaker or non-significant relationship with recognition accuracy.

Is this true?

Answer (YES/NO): YES